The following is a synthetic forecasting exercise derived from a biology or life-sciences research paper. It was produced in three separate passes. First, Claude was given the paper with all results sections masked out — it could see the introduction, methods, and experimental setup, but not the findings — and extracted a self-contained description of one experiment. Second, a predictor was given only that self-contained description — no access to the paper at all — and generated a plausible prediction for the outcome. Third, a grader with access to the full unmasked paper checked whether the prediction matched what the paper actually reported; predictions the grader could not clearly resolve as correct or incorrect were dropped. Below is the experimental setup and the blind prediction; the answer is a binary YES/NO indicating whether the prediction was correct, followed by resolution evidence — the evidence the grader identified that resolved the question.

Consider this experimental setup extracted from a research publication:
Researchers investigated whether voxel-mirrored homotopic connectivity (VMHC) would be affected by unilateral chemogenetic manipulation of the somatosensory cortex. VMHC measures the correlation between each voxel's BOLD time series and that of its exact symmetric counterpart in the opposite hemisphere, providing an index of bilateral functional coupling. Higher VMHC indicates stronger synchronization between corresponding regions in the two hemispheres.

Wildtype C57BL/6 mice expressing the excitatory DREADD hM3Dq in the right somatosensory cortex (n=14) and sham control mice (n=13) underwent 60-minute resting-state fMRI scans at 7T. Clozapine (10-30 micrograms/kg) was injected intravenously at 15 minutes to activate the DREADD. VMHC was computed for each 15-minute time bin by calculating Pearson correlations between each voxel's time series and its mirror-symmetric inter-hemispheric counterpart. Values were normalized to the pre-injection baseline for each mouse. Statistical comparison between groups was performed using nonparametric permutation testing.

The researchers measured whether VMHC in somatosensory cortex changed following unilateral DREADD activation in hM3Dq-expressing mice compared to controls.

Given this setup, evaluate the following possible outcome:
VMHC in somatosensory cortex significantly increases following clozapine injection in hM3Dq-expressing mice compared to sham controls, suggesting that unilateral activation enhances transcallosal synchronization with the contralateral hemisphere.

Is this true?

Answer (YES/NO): NO